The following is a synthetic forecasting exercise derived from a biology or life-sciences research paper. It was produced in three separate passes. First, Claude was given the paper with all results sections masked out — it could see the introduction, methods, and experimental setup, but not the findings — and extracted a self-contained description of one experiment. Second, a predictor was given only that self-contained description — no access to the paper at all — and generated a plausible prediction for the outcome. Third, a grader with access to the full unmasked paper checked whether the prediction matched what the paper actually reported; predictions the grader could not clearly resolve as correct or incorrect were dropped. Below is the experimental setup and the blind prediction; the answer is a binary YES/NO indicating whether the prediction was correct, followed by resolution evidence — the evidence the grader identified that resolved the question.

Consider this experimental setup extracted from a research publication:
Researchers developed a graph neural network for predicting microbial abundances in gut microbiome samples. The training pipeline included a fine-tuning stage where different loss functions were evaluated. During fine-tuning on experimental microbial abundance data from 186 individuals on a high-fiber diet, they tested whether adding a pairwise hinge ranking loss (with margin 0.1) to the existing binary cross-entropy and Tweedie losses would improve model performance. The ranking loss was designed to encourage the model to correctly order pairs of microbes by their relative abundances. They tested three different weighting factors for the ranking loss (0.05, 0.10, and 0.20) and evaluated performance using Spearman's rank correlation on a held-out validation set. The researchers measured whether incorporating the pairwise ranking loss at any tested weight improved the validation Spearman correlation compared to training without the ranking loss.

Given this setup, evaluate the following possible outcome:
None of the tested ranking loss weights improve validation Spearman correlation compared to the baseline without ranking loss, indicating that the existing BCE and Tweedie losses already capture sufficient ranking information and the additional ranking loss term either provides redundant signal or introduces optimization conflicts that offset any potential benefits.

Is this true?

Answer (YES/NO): YES